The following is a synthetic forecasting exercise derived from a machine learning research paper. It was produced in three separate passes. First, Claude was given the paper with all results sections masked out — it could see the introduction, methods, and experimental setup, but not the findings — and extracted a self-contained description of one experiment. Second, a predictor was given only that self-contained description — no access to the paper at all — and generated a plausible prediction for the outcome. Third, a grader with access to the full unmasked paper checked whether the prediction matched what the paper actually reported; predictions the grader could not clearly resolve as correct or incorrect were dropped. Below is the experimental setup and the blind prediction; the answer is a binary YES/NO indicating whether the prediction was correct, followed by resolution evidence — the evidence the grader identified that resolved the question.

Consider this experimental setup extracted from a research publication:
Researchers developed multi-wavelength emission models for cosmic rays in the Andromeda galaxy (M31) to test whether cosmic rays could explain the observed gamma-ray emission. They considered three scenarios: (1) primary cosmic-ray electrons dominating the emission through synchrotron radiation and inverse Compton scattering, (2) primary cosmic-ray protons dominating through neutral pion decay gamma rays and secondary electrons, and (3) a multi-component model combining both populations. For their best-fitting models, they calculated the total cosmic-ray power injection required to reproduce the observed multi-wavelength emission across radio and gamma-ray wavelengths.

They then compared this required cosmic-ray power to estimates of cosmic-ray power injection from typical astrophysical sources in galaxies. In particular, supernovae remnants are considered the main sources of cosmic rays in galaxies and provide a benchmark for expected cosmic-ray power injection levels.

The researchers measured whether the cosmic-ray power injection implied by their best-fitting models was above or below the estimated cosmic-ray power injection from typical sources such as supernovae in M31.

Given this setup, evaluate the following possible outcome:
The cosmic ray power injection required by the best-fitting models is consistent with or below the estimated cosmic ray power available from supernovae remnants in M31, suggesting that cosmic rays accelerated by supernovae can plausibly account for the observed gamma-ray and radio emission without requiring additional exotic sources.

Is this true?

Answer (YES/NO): NO